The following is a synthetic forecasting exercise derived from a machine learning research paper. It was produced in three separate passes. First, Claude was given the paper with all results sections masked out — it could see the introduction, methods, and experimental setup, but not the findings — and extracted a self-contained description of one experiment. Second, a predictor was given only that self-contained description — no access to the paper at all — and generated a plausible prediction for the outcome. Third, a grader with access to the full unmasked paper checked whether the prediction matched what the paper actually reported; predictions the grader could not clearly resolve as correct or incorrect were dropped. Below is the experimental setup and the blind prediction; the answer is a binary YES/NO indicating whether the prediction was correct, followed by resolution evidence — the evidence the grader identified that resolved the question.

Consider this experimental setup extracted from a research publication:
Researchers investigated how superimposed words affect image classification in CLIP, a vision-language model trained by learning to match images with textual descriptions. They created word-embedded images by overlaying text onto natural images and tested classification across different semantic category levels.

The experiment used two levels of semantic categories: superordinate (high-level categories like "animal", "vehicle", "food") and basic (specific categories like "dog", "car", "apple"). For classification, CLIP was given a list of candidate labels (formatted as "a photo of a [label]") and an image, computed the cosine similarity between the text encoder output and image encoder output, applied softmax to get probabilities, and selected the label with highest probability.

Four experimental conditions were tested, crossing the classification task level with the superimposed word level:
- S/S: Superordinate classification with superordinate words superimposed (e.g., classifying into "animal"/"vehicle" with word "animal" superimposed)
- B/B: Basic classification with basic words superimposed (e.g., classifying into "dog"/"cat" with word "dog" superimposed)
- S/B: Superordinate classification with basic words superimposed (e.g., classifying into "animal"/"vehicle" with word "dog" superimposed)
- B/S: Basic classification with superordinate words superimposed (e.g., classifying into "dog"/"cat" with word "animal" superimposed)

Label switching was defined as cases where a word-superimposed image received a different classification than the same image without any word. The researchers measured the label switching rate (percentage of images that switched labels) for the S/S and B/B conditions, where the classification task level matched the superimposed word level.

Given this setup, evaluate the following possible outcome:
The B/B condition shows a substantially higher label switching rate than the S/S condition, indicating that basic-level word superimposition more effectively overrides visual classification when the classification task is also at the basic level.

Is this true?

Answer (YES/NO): NO